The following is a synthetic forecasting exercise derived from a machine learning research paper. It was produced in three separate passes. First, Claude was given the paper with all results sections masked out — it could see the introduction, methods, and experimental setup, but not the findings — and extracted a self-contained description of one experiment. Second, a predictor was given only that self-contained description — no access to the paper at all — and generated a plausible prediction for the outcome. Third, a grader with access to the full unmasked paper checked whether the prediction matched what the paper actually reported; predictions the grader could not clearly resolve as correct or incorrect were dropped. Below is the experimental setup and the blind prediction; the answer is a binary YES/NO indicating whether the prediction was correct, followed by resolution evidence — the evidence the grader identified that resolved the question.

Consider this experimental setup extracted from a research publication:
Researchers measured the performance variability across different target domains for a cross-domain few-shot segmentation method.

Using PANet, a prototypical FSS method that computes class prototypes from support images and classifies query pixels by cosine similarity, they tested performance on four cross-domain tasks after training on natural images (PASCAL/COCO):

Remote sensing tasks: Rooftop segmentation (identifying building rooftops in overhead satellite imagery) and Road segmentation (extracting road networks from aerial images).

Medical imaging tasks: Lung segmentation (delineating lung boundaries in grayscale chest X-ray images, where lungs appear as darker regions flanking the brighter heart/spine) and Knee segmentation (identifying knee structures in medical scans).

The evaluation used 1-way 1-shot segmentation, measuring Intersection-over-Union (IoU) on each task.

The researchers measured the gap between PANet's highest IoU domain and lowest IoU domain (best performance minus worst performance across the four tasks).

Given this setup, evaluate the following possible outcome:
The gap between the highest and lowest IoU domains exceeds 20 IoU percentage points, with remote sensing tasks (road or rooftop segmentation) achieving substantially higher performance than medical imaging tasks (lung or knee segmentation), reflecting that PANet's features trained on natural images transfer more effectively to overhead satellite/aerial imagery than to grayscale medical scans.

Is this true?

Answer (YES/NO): NO